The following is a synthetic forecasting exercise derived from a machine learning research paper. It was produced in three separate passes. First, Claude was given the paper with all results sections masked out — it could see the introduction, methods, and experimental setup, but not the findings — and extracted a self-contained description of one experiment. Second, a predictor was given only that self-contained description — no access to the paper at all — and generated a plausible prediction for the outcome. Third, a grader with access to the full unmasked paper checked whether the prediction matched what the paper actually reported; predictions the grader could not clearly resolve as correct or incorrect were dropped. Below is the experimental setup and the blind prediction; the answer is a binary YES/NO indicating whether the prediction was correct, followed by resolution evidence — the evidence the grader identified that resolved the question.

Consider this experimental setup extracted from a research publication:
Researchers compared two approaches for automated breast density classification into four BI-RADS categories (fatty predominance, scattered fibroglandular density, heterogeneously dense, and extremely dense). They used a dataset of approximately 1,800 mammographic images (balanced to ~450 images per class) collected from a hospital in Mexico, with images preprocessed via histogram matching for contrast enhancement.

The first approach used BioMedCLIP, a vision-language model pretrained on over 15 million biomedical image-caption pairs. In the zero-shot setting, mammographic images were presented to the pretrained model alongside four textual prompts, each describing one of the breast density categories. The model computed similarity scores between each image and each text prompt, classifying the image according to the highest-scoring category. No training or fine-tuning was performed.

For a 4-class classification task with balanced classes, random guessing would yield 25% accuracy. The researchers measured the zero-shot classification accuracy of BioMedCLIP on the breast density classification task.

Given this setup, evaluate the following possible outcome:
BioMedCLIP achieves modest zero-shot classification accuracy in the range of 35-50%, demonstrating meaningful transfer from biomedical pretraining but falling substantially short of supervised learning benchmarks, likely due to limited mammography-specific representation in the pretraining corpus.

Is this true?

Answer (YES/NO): YES